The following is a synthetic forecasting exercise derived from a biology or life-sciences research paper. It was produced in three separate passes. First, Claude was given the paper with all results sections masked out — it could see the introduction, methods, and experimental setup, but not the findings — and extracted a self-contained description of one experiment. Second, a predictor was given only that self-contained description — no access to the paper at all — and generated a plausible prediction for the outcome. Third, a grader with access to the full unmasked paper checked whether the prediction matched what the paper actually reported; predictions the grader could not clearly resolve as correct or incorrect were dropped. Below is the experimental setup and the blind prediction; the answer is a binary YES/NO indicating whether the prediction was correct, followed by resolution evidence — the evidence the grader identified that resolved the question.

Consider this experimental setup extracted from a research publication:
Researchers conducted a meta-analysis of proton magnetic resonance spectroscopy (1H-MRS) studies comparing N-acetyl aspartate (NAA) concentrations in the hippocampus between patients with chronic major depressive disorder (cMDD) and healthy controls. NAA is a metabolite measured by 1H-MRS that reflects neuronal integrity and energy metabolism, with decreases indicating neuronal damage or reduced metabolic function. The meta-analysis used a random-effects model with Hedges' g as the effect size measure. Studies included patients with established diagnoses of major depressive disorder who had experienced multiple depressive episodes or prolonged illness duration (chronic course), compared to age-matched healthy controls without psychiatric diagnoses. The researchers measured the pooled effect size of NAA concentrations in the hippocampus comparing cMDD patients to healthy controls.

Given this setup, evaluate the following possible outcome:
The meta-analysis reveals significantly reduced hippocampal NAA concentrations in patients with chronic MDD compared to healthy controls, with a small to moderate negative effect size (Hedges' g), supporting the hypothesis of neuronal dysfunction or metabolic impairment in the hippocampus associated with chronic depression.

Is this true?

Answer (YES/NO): NO